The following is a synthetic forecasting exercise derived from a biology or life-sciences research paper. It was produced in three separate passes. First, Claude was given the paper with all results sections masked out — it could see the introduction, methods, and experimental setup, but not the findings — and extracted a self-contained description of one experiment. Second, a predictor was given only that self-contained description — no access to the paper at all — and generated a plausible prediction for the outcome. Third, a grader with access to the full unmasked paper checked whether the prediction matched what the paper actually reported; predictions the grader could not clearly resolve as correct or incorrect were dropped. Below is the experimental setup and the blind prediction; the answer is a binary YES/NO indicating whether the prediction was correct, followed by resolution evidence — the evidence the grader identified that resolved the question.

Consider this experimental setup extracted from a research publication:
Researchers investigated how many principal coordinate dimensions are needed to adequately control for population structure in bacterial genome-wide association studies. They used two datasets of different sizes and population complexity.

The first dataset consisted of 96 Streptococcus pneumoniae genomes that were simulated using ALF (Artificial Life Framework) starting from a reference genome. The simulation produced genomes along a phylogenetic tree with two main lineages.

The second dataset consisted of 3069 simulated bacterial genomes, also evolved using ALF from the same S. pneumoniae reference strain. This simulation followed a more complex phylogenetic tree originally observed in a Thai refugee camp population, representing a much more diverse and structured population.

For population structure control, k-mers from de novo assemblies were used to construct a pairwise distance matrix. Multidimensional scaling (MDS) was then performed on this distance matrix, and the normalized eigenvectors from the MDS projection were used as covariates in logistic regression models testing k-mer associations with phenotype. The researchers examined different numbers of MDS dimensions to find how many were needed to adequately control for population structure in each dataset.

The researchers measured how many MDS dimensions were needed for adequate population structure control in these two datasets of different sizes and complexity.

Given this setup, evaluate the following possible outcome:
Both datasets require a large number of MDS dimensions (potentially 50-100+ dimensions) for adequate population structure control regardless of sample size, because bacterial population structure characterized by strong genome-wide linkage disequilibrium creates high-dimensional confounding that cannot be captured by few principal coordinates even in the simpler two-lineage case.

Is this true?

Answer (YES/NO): NO